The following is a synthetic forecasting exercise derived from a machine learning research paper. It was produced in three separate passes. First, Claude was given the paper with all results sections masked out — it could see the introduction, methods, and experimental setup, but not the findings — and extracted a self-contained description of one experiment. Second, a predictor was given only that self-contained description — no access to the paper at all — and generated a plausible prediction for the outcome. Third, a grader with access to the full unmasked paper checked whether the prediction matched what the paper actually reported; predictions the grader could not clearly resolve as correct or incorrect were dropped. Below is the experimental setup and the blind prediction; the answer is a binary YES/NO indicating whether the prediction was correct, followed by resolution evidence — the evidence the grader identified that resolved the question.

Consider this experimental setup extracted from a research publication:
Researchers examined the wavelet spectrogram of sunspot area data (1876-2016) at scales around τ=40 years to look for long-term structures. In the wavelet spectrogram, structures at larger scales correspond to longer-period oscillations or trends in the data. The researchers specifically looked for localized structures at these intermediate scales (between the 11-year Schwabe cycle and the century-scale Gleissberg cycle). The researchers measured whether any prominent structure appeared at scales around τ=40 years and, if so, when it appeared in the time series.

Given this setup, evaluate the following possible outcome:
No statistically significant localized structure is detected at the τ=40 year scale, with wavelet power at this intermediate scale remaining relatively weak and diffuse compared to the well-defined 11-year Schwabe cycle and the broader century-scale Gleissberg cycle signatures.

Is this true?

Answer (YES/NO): NO